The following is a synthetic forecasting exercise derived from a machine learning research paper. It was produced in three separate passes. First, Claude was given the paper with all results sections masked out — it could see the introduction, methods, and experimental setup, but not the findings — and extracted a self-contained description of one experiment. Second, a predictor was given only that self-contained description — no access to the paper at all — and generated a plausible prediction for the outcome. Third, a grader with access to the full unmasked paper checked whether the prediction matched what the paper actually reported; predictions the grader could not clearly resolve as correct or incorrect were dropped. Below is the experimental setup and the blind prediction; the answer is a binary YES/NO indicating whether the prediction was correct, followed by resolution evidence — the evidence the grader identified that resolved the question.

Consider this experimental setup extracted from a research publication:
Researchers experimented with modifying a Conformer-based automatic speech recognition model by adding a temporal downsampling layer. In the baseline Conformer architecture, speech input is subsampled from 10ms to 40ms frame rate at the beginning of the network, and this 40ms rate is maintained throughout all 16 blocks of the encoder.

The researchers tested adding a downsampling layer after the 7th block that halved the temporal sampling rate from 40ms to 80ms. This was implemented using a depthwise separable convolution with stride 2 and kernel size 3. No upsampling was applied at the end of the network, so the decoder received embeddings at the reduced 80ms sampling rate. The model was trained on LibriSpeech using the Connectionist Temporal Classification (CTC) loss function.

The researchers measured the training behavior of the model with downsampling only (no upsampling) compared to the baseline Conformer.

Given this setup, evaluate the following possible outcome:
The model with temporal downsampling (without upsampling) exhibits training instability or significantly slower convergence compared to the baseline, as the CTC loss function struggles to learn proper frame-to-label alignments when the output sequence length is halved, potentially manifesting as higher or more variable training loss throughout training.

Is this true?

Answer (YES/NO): YES